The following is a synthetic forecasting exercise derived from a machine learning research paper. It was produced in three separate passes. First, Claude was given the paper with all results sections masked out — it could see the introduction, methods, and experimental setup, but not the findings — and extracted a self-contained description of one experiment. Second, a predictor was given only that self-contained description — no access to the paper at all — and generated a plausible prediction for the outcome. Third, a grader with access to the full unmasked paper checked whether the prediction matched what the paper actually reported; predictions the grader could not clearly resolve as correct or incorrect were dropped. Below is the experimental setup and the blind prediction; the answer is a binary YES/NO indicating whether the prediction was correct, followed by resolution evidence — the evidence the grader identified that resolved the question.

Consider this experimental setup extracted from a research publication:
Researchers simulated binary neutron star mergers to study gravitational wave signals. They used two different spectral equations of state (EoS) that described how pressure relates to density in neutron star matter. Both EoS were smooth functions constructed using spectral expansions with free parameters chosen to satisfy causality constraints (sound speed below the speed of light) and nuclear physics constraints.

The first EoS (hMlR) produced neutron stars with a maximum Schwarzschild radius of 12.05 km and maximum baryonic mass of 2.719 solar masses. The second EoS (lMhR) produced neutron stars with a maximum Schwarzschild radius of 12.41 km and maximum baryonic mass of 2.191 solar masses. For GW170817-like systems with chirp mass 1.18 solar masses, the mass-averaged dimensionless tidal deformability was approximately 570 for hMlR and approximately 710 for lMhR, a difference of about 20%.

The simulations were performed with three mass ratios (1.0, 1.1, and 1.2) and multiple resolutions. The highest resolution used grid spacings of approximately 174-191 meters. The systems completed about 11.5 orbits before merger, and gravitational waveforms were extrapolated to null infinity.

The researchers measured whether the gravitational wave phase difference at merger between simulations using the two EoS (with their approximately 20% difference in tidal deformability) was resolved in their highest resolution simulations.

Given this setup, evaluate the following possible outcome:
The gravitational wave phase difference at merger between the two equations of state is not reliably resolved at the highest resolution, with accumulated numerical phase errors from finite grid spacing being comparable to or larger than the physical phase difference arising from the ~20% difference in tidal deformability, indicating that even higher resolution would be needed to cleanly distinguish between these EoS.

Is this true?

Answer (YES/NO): NO